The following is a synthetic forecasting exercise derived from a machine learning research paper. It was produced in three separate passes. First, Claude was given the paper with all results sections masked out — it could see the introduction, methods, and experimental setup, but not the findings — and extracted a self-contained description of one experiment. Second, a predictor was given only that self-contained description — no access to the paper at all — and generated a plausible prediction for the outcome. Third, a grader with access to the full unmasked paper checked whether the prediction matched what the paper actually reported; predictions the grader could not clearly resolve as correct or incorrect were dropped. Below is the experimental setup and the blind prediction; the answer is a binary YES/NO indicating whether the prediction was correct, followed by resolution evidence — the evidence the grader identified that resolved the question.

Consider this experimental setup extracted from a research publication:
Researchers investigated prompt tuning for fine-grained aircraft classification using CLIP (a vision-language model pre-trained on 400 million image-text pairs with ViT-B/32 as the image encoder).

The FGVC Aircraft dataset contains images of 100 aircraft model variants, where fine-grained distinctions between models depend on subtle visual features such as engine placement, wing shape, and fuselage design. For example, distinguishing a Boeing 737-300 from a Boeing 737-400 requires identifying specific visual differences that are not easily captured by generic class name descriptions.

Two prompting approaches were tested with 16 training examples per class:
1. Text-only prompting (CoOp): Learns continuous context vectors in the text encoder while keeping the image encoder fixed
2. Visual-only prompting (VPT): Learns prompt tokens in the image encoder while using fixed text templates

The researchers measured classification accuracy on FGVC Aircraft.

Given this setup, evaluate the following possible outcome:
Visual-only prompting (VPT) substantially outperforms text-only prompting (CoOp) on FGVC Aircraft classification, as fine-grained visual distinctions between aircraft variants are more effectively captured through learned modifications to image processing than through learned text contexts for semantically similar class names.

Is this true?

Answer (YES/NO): YES